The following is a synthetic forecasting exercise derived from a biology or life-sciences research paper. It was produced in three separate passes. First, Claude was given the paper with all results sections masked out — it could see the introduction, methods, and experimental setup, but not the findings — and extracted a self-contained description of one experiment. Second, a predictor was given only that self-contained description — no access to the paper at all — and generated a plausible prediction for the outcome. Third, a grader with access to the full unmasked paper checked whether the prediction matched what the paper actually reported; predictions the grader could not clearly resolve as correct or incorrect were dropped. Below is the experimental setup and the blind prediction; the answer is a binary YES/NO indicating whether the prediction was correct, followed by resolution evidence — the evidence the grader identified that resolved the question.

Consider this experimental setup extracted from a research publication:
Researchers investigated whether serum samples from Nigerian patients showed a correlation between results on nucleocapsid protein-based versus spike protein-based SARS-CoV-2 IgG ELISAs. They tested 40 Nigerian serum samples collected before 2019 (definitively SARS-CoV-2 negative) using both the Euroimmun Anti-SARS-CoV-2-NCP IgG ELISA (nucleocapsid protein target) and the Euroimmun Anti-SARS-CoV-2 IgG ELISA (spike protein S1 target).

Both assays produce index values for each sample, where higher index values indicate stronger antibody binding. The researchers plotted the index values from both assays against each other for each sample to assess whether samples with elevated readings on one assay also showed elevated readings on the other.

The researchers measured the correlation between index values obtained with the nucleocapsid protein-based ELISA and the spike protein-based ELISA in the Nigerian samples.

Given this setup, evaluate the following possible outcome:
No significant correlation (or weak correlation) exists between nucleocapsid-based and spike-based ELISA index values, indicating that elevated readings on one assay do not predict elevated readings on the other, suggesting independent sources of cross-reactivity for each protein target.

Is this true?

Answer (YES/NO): YES